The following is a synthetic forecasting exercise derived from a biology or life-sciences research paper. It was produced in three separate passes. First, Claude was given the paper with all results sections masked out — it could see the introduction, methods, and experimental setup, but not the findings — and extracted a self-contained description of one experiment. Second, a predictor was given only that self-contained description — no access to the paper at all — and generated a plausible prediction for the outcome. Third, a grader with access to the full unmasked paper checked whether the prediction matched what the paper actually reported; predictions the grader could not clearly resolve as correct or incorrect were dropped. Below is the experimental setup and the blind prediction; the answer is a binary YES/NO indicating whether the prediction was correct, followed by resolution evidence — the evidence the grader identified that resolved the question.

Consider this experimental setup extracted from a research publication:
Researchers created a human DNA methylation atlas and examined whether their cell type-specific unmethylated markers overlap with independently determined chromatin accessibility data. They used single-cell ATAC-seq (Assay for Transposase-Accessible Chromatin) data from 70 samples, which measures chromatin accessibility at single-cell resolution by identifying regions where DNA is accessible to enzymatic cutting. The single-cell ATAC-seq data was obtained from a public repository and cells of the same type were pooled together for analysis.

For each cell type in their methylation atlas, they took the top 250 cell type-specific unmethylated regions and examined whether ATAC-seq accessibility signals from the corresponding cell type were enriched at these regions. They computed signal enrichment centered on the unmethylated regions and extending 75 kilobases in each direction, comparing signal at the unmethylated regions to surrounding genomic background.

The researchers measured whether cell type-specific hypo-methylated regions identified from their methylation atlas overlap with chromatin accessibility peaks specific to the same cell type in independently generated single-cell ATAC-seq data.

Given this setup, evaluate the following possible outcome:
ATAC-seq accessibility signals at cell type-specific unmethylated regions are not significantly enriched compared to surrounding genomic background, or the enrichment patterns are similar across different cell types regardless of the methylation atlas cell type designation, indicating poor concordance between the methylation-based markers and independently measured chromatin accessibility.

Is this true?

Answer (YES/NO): NO